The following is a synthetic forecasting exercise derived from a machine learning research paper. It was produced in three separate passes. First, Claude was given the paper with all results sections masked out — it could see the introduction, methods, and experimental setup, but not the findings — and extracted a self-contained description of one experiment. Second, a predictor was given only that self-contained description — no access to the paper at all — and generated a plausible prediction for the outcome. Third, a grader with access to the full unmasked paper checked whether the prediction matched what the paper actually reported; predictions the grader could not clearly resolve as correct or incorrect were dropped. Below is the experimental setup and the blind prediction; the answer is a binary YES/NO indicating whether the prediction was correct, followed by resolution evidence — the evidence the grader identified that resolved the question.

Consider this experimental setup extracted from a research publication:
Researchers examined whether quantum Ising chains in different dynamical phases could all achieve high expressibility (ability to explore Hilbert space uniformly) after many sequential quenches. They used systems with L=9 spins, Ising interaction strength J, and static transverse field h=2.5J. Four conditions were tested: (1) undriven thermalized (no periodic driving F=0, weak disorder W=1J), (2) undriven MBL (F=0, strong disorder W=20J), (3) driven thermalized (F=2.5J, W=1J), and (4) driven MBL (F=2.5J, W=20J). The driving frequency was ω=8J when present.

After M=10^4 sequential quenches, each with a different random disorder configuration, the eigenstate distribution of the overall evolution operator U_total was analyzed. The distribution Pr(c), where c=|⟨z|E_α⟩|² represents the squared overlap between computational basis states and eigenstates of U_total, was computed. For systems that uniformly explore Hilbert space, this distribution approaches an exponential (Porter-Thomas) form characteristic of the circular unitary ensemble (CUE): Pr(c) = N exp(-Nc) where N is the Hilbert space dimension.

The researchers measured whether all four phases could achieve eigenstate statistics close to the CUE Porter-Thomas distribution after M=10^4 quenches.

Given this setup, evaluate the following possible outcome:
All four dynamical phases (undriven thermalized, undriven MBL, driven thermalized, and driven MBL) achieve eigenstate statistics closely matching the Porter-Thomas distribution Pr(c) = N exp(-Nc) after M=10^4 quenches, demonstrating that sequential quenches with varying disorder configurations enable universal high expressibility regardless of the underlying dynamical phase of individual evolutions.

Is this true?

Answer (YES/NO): YES